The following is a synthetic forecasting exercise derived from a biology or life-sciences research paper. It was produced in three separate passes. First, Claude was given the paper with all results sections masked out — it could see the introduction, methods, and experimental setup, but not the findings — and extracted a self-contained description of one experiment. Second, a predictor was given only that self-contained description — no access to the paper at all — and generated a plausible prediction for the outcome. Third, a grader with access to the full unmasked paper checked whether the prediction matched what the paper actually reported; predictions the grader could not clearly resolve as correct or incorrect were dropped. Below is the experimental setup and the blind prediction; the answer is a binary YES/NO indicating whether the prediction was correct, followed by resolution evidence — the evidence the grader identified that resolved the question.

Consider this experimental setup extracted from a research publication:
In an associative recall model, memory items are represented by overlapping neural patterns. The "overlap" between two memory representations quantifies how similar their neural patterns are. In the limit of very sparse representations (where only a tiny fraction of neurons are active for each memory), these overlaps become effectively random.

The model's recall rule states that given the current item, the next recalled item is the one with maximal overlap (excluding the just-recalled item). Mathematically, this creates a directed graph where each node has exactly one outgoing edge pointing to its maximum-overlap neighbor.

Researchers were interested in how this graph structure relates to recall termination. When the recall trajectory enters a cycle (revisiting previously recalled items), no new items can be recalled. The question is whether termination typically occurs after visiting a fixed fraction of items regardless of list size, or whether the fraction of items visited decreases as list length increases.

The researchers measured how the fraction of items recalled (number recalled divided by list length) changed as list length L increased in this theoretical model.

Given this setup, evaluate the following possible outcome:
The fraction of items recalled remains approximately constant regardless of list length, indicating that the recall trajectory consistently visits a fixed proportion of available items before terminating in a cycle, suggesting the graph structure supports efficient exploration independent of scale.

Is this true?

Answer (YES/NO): NO